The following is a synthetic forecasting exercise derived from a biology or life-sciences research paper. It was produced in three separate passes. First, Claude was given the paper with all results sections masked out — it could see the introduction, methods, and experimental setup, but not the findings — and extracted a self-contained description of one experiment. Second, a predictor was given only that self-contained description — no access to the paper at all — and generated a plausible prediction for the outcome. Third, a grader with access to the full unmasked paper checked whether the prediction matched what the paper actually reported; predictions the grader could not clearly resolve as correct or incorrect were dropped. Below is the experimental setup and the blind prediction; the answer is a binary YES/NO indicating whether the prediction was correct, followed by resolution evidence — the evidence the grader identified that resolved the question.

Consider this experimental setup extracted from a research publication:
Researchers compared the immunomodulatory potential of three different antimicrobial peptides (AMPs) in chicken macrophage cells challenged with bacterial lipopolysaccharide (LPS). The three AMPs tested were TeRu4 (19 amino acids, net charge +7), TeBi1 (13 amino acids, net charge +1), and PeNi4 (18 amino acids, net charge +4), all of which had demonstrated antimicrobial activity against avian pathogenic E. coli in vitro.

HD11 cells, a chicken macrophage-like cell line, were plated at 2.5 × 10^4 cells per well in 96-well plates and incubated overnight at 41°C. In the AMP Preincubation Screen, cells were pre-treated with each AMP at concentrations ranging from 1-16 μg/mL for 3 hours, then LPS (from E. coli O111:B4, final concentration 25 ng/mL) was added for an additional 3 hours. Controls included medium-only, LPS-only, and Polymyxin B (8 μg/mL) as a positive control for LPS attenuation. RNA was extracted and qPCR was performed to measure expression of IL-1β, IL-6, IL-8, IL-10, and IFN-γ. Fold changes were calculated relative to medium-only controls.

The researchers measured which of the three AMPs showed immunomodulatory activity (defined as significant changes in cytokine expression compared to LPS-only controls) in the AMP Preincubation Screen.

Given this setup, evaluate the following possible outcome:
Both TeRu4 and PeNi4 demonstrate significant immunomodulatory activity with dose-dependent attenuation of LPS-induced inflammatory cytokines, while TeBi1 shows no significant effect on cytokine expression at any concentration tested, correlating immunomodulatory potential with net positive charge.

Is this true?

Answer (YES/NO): NO